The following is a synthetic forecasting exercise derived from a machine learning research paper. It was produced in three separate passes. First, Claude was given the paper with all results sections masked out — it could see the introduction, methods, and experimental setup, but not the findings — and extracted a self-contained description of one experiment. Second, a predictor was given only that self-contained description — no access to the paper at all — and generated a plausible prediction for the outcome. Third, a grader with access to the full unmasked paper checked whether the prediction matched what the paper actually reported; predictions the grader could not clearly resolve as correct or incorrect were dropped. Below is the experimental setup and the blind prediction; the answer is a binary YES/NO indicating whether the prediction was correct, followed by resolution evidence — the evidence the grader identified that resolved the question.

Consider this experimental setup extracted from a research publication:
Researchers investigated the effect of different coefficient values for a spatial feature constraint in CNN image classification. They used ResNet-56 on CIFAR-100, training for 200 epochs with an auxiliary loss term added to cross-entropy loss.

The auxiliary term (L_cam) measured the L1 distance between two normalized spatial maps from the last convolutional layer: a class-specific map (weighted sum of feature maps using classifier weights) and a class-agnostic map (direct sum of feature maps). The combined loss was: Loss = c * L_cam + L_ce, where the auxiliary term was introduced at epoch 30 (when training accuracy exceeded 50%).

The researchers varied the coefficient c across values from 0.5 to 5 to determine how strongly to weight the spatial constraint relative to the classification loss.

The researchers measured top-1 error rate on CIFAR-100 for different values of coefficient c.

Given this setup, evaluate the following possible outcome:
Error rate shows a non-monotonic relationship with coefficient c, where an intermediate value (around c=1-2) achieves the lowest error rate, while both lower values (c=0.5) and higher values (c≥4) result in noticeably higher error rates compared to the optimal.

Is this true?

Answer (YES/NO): NO